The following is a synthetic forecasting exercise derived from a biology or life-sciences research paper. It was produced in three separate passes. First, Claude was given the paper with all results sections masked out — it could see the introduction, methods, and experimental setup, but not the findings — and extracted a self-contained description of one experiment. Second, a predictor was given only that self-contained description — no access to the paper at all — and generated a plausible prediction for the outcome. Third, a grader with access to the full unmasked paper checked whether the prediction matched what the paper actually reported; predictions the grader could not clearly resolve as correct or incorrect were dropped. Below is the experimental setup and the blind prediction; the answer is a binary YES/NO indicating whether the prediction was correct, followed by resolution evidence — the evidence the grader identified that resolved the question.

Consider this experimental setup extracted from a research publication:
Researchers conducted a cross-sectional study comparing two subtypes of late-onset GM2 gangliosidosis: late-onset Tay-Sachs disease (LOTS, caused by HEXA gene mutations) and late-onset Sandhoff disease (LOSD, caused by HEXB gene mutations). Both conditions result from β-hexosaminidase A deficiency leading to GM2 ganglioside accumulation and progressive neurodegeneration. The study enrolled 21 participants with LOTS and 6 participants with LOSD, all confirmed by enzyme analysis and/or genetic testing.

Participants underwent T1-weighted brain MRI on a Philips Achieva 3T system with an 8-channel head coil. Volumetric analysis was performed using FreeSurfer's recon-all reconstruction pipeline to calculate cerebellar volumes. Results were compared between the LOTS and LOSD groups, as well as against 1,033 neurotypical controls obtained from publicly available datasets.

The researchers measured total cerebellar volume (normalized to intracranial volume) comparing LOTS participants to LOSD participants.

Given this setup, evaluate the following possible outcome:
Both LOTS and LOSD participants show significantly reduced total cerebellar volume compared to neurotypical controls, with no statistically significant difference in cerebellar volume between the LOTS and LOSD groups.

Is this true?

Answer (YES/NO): NO